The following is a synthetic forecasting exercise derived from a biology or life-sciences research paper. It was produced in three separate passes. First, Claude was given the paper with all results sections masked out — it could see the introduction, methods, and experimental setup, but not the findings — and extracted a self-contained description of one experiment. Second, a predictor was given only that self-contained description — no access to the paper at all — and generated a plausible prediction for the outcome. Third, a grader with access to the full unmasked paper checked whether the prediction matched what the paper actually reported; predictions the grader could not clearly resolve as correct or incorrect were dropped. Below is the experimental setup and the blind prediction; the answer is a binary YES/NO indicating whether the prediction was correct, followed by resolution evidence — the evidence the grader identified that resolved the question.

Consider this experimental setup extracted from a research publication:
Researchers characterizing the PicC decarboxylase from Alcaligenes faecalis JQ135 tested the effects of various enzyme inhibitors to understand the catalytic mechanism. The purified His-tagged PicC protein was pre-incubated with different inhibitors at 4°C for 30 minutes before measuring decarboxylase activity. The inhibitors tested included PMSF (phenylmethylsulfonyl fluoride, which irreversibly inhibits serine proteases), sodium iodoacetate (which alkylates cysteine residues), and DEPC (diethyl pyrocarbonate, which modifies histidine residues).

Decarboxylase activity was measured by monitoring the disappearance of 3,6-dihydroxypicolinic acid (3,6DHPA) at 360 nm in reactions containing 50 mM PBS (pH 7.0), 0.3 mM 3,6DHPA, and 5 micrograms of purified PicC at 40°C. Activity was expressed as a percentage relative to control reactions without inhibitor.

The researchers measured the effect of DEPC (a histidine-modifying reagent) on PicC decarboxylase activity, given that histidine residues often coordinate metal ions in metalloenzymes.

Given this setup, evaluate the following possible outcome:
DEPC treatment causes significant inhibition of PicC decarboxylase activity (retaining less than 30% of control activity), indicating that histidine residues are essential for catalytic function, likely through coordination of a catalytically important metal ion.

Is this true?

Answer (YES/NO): YES